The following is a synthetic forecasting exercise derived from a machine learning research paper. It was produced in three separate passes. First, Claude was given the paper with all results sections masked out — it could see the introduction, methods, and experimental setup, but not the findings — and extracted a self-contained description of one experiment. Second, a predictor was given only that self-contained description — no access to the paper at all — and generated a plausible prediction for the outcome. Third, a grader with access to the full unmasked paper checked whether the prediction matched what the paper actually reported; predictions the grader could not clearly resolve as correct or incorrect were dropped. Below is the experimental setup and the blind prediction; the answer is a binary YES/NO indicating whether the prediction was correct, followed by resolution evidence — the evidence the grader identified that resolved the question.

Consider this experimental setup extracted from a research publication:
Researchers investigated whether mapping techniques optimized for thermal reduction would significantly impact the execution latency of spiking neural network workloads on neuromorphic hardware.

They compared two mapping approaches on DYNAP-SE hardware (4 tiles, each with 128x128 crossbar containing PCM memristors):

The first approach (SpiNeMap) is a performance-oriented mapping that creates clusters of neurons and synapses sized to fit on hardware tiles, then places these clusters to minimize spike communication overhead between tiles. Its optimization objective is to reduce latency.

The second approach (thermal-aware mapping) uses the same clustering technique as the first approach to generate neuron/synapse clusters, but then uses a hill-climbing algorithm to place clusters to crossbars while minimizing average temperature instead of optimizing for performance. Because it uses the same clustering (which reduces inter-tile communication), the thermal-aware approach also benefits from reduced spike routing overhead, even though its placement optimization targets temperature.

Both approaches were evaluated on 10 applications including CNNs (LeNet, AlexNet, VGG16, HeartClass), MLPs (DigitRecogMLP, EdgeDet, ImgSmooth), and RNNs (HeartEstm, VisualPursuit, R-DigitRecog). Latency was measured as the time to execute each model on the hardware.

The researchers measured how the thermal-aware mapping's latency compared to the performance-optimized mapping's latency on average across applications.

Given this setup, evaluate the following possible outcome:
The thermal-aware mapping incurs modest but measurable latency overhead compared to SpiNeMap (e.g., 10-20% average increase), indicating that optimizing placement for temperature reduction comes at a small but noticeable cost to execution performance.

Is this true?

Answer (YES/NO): NO